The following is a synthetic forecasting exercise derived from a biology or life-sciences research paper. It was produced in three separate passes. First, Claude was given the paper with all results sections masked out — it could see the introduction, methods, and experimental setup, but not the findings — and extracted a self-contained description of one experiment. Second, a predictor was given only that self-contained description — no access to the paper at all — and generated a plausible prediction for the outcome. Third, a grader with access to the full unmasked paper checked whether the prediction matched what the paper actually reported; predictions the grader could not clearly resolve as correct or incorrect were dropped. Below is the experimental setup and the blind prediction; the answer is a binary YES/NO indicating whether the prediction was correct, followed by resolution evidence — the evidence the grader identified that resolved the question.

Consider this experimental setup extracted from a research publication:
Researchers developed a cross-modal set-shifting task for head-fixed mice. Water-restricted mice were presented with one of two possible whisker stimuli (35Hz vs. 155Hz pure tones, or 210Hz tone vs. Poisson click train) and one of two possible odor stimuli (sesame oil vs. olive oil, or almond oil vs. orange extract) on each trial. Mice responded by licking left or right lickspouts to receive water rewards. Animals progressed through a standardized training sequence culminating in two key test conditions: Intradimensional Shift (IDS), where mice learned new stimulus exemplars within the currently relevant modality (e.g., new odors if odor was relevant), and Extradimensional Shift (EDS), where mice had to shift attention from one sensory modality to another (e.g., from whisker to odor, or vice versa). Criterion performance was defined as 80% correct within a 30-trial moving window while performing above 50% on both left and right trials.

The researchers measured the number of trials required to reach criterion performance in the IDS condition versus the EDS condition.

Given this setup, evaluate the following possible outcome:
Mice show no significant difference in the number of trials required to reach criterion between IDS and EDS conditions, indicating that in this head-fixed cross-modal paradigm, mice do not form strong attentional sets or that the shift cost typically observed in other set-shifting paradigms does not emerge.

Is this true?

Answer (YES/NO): NO